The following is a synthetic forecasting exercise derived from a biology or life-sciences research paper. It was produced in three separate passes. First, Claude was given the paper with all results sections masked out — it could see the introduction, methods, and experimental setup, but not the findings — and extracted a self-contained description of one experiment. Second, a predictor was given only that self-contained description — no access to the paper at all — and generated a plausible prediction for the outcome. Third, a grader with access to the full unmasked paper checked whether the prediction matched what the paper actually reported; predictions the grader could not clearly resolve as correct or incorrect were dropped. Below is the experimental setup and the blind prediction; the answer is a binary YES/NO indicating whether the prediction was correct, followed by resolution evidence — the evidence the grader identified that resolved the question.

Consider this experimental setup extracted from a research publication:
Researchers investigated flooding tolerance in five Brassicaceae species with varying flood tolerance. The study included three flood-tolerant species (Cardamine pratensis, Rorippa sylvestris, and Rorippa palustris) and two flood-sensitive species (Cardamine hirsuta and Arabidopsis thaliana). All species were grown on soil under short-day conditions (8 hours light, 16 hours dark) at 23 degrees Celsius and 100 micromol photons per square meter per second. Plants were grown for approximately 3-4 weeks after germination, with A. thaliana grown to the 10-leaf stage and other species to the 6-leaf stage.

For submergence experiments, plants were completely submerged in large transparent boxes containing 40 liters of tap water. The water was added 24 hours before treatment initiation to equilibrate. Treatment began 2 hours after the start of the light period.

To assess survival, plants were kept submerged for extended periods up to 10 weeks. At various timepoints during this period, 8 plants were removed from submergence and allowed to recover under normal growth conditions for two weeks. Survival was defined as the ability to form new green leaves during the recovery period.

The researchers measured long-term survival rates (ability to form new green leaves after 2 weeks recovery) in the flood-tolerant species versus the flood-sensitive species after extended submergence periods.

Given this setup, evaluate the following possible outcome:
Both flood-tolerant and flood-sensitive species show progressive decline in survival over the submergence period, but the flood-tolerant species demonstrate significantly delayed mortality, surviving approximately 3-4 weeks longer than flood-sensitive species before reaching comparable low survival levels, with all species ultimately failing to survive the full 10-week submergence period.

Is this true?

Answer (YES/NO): NO